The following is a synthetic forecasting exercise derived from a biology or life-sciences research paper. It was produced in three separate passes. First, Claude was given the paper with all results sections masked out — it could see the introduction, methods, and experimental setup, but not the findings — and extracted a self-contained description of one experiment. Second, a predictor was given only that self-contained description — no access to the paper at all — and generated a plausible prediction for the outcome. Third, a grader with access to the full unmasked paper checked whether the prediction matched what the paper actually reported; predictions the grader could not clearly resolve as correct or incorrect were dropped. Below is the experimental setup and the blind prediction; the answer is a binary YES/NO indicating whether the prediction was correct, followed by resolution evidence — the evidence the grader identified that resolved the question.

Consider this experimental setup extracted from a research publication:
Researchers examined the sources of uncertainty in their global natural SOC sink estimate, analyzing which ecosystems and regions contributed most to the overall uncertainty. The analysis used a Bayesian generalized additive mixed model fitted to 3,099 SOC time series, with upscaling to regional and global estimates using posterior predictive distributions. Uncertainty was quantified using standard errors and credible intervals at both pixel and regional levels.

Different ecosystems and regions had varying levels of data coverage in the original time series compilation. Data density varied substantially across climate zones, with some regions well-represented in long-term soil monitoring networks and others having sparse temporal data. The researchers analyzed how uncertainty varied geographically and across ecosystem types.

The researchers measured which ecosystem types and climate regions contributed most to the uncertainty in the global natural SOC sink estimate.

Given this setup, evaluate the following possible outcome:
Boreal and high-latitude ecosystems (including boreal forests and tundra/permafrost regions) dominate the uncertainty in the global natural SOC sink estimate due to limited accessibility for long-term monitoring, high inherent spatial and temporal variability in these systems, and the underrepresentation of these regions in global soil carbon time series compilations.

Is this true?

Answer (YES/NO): NO